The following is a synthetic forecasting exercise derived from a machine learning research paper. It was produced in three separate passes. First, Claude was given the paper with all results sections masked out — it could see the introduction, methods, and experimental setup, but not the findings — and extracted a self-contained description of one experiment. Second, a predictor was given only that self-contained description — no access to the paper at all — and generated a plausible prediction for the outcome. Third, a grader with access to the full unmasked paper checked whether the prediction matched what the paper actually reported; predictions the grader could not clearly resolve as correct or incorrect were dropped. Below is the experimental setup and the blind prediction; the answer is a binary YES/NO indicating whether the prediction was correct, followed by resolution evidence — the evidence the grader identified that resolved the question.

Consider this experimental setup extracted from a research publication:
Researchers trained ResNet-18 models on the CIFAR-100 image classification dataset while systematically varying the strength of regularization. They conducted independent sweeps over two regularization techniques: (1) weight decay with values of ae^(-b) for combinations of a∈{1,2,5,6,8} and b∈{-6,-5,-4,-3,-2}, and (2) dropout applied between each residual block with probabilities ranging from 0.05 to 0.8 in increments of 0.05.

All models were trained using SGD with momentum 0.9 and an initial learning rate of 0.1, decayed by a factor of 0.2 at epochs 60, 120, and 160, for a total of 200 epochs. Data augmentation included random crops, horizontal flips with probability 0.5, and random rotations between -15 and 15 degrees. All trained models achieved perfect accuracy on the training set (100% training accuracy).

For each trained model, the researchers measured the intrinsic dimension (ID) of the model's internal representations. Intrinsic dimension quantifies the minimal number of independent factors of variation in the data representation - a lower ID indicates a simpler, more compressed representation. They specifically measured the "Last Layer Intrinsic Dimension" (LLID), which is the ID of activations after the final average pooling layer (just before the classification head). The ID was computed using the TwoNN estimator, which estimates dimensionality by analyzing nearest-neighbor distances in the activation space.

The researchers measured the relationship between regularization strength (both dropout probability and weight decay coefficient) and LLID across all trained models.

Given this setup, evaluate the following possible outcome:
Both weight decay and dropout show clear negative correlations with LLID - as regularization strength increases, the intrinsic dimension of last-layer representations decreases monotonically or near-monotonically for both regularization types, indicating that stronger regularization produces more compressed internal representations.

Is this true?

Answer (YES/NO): YES